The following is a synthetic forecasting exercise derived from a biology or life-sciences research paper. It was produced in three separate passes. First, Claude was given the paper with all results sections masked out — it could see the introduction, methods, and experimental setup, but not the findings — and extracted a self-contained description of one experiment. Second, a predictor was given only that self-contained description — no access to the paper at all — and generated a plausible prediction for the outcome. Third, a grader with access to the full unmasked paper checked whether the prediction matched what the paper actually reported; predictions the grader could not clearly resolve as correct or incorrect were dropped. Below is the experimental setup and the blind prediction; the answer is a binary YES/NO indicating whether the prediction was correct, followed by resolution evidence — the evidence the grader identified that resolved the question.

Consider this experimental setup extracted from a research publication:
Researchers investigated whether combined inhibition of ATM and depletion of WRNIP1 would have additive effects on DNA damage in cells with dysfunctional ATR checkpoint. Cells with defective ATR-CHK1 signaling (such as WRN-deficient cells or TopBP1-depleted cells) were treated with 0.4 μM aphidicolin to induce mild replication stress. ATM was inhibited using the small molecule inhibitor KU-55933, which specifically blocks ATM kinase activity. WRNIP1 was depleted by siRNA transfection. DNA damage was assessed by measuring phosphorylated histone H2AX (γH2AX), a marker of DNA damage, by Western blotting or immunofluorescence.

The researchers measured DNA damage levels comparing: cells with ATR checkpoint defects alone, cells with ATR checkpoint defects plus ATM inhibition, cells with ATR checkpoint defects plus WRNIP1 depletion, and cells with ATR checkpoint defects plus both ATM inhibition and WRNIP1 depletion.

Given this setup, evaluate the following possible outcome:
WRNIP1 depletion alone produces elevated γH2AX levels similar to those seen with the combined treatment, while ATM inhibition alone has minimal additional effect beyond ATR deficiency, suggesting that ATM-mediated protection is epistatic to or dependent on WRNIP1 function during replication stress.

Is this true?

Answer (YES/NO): NO